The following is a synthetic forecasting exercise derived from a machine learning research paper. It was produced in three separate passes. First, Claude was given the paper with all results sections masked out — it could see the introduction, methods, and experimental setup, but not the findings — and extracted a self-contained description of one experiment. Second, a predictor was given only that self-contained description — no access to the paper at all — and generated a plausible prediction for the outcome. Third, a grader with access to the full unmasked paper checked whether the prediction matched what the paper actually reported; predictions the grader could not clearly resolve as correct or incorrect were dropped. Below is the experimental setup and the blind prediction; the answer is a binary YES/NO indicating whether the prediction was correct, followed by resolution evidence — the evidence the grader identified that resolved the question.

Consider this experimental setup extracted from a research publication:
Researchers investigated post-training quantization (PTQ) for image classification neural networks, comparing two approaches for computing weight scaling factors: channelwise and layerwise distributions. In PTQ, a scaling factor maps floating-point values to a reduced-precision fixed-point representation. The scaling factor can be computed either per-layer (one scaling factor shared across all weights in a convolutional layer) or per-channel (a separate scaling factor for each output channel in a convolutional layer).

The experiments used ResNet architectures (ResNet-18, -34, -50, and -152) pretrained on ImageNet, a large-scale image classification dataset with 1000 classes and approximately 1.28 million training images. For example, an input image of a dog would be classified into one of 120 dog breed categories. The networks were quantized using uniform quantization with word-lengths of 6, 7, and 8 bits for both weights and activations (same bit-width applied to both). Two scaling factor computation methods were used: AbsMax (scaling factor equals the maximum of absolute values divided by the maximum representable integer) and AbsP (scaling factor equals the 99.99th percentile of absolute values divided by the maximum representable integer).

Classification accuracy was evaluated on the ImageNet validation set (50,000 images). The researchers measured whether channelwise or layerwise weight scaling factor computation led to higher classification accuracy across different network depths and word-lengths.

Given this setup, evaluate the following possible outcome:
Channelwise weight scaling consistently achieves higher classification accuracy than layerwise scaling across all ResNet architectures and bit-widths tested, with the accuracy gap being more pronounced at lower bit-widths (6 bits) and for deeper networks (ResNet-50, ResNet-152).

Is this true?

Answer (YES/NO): NO